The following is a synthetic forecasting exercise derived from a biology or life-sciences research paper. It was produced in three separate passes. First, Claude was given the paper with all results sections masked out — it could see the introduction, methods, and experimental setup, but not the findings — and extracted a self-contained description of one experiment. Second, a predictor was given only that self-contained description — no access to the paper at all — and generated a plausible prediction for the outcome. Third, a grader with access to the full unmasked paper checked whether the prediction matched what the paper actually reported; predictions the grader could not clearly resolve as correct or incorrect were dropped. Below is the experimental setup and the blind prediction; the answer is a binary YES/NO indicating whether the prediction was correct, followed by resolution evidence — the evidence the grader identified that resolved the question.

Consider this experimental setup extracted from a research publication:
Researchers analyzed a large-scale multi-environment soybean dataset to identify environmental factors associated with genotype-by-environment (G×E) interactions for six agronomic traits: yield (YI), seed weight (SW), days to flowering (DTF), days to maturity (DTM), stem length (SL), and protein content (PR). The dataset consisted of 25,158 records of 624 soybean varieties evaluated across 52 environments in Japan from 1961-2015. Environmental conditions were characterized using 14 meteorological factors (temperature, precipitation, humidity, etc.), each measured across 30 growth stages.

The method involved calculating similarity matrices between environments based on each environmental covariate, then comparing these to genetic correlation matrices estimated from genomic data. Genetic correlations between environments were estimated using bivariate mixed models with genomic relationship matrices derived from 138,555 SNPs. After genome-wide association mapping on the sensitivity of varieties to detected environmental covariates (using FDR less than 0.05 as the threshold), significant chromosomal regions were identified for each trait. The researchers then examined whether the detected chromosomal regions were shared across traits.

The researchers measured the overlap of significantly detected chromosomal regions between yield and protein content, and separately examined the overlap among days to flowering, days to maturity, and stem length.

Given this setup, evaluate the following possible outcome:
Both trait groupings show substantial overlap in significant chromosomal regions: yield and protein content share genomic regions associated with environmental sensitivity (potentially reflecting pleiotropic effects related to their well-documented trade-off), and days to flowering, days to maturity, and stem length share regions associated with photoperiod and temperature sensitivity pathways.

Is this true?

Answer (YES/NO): NO